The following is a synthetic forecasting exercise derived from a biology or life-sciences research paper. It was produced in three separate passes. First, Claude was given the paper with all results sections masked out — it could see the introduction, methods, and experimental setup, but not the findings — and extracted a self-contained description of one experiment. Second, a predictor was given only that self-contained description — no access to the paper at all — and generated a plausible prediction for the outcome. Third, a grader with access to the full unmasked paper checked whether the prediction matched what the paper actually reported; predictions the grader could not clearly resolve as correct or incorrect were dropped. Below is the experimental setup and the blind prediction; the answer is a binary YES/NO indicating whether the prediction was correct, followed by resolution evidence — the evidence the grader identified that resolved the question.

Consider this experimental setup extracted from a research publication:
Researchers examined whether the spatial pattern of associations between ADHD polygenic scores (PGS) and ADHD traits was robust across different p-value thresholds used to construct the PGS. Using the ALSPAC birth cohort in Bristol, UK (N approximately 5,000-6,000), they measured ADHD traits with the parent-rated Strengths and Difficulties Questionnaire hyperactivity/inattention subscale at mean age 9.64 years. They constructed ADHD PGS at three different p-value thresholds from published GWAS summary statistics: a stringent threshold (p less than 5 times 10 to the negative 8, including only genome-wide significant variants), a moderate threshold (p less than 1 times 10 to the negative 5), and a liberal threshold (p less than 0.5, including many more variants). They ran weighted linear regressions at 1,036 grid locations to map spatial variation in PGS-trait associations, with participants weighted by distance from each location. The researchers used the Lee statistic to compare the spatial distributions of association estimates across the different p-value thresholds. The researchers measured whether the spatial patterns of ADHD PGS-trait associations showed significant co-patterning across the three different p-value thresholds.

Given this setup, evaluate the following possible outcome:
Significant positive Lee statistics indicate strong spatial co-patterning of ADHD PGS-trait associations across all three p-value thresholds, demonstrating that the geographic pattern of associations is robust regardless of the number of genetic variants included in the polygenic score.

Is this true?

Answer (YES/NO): NO